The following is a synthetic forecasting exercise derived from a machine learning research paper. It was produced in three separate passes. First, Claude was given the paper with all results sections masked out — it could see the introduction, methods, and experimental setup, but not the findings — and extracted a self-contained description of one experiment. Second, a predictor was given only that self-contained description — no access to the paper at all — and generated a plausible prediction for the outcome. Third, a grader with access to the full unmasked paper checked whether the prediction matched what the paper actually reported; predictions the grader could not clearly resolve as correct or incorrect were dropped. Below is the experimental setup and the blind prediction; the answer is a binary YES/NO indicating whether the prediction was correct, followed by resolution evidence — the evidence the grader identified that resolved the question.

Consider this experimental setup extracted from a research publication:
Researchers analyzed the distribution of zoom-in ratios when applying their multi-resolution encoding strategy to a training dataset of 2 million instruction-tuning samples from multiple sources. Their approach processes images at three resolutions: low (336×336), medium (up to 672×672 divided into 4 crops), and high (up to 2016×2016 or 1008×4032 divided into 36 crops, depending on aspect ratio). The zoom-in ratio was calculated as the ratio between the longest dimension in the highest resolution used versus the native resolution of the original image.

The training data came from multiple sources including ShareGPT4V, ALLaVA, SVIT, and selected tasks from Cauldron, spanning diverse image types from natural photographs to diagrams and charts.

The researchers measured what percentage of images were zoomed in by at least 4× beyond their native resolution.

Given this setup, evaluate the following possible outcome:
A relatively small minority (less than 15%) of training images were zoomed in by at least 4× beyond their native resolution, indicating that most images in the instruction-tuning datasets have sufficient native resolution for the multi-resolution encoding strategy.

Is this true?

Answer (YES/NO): NO